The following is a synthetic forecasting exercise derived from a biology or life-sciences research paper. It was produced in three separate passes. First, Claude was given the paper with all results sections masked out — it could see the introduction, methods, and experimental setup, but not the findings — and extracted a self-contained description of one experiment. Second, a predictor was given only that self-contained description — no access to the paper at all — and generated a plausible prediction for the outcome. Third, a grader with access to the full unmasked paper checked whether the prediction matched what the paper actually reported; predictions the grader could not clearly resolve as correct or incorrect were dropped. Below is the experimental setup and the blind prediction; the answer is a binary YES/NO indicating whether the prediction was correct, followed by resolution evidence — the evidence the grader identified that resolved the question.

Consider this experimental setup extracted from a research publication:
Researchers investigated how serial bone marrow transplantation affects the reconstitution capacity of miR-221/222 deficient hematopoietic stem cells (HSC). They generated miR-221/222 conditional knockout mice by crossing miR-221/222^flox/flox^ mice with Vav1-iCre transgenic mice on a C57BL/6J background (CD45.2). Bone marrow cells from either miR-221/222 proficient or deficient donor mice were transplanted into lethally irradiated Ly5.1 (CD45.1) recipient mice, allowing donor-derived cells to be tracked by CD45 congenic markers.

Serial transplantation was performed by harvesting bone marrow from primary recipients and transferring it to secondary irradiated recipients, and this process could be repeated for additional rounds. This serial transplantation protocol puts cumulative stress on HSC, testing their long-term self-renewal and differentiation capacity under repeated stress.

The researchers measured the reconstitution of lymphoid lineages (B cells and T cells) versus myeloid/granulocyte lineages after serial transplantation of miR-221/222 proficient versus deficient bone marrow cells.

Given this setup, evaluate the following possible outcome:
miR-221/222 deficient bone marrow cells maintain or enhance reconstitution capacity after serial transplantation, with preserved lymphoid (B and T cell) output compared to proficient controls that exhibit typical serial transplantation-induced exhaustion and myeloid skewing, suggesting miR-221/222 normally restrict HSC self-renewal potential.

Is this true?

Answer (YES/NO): NO